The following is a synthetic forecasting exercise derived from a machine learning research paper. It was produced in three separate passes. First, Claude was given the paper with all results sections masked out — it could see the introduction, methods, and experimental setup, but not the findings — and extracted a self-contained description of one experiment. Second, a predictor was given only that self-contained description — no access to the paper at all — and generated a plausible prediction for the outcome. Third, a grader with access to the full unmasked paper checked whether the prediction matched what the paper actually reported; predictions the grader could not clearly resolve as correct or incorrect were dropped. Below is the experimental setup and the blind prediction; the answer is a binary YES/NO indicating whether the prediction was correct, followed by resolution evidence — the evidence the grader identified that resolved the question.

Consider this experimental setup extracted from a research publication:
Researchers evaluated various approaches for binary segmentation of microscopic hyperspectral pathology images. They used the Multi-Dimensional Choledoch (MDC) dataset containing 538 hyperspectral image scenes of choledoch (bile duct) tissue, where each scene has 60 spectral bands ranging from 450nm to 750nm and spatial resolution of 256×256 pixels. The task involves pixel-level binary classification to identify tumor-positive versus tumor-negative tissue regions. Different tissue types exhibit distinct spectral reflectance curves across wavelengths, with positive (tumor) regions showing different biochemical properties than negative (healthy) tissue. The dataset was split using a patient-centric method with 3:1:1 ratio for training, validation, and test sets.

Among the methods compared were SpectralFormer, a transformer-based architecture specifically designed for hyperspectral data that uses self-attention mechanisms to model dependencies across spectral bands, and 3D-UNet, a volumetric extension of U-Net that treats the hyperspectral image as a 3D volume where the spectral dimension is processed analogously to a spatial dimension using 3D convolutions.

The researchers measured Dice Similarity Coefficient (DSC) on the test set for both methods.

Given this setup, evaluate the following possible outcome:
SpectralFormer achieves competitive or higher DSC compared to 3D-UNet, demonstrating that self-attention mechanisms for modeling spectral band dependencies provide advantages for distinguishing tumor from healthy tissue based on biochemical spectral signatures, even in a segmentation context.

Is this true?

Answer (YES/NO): YES